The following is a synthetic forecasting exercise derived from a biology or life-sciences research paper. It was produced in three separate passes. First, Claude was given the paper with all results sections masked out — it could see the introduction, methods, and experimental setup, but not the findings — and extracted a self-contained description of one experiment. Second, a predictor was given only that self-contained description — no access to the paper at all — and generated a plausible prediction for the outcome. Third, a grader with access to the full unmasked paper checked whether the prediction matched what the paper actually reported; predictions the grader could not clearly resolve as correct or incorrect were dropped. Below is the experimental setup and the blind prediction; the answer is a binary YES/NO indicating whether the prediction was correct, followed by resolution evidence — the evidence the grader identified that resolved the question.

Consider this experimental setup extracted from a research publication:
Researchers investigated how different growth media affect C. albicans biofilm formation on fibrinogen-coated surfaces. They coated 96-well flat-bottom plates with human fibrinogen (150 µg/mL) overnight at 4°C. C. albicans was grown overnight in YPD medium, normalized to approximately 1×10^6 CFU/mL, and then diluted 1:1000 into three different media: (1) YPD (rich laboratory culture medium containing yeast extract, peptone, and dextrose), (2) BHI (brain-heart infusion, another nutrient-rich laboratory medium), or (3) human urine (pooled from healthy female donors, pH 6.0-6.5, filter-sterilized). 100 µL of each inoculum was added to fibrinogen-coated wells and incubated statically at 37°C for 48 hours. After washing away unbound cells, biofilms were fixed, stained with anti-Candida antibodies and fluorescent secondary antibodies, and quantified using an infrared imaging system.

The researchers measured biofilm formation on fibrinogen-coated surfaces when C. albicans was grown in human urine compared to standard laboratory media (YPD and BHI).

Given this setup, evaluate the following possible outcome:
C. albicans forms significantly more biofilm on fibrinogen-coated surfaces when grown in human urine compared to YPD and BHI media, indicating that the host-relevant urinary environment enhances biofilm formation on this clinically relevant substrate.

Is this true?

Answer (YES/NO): NO